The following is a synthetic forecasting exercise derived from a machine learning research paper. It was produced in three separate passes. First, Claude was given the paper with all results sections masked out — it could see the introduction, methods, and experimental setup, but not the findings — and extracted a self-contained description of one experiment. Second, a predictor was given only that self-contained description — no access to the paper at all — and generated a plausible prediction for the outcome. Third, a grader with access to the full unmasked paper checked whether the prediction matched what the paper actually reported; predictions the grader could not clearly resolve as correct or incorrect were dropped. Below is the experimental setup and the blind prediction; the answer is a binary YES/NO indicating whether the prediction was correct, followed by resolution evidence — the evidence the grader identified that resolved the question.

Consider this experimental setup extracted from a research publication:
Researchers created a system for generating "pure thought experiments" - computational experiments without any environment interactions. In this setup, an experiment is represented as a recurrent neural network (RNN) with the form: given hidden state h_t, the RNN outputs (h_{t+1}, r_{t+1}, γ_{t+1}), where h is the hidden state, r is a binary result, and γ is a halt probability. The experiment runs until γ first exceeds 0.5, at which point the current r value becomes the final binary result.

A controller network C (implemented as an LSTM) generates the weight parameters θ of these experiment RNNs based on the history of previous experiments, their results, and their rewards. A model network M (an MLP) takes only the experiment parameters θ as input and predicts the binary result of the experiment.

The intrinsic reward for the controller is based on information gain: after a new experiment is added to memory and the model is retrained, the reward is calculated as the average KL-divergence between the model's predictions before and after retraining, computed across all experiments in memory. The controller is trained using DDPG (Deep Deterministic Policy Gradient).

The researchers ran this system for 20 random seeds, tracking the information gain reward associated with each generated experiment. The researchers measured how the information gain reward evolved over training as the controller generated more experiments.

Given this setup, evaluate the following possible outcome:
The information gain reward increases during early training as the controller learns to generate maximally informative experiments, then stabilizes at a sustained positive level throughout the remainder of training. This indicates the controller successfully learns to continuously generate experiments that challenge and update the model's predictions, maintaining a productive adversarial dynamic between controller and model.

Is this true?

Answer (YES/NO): NO